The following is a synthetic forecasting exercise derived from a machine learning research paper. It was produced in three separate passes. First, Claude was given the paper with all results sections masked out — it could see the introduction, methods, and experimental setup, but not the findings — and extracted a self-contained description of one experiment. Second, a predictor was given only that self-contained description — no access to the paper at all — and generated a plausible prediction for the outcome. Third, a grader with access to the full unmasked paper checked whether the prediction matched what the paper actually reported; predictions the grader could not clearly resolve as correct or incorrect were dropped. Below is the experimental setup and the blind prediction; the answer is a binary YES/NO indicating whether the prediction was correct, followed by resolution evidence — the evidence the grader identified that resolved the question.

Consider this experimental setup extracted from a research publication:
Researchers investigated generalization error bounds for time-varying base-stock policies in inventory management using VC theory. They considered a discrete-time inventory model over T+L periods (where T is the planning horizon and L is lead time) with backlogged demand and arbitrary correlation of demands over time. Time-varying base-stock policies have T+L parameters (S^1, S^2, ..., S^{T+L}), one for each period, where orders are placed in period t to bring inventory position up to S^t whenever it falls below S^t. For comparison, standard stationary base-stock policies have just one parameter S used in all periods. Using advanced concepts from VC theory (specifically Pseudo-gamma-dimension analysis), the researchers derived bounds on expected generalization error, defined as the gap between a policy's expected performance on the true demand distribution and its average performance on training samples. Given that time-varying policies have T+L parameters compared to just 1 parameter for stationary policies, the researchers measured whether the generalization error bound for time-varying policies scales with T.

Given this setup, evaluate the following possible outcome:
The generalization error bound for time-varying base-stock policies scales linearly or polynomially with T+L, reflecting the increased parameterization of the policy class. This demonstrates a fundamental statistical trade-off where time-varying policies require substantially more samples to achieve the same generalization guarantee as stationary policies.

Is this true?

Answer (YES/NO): NO